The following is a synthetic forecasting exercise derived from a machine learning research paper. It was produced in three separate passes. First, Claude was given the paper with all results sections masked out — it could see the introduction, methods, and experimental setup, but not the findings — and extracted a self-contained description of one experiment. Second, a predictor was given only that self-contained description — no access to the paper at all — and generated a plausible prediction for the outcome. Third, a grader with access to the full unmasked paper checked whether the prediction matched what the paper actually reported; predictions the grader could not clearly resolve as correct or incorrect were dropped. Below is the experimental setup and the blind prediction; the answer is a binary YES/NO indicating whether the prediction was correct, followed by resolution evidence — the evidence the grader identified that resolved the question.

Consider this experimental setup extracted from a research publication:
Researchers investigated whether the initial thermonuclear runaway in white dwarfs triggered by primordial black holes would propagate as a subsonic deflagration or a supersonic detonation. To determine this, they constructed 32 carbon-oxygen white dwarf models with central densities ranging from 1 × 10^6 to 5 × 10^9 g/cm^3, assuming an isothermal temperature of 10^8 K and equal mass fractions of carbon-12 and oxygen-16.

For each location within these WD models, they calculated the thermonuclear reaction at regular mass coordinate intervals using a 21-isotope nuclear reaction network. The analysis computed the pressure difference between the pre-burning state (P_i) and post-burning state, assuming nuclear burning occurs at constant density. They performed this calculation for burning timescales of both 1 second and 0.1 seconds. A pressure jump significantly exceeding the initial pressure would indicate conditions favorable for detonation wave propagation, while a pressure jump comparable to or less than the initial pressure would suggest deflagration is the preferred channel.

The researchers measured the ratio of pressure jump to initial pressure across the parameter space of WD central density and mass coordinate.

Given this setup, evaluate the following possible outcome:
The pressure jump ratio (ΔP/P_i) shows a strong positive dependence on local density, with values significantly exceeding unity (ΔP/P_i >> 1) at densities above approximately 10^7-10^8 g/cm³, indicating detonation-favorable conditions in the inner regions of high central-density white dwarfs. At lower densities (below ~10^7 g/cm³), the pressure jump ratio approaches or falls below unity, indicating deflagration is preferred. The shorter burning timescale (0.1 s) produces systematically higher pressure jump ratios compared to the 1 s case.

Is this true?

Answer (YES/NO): NO